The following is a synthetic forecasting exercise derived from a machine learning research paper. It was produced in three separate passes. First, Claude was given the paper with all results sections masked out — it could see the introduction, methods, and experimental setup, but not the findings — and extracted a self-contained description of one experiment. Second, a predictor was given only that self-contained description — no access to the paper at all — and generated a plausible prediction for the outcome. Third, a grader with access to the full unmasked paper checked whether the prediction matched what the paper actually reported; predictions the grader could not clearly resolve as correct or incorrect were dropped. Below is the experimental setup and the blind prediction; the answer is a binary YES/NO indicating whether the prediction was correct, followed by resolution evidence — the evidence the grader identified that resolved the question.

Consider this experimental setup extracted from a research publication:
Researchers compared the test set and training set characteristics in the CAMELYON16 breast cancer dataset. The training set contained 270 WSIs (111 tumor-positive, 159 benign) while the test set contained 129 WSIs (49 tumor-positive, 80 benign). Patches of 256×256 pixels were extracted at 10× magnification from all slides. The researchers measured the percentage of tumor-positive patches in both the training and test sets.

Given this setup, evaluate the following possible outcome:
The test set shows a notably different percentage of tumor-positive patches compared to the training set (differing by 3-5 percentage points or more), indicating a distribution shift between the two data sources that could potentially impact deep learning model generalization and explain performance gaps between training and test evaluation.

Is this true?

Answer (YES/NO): NO